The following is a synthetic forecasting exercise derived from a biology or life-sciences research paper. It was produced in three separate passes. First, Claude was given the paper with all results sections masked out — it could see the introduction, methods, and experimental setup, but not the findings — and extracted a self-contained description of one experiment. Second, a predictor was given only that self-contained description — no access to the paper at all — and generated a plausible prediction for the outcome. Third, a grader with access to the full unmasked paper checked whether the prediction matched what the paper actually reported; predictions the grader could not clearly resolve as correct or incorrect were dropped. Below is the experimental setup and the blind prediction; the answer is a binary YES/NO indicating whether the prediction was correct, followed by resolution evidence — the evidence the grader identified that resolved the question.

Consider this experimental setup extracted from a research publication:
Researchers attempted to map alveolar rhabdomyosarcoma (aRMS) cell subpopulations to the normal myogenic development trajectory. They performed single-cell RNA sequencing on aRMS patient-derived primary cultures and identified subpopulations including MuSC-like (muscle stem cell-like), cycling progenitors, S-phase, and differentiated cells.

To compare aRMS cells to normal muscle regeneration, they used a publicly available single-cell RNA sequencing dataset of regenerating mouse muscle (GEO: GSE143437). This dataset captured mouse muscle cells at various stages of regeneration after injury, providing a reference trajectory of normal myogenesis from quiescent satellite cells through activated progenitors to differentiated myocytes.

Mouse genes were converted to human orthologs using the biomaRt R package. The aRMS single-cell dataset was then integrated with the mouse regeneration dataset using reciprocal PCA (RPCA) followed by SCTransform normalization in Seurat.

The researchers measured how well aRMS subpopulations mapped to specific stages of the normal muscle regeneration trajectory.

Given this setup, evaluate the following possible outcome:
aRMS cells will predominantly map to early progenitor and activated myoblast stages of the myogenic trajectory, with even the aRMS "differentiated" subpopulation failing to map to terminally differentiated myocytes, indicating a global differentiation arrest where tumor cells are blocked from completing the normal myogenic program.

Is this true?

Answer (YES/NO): NO